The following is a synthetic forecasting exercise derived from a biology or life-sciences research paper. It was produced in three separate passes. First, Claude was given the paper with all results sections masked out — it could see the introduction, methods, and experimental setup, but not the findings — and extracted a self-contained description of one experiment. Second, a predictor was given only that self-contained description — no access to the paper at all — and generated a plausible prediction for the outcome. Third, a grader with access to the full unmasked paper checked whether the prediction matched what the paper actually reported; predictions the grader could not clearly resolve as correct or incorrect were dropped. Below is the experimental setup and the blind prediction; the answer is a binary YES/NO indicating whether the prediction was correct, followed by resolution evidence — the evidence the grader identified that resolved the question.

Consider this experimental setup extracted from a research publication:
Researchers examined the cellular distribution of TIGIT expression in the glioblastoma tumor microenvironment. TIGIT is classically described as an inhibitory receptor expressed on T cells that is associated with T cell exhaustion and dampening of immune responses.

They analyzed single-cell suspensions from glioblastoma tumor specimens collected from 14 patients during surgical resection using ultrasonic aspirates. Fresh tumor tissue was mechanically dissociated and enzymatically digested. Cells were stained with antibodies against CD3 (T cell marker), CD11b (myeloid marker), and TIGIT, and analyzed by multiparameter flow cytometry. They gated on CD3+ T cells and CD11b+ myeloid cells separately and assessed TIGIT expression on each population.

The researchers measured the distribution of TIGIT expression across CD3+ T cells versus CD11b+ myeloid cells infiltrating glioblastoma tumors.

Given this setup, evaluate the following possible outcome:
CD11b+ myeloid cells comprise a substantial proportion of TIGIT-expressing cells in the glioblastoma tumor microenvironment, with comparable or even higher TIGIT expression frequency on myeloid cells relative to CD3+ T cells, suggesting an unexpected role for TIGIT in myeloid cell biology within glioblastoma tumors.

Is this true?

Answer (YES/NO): YES